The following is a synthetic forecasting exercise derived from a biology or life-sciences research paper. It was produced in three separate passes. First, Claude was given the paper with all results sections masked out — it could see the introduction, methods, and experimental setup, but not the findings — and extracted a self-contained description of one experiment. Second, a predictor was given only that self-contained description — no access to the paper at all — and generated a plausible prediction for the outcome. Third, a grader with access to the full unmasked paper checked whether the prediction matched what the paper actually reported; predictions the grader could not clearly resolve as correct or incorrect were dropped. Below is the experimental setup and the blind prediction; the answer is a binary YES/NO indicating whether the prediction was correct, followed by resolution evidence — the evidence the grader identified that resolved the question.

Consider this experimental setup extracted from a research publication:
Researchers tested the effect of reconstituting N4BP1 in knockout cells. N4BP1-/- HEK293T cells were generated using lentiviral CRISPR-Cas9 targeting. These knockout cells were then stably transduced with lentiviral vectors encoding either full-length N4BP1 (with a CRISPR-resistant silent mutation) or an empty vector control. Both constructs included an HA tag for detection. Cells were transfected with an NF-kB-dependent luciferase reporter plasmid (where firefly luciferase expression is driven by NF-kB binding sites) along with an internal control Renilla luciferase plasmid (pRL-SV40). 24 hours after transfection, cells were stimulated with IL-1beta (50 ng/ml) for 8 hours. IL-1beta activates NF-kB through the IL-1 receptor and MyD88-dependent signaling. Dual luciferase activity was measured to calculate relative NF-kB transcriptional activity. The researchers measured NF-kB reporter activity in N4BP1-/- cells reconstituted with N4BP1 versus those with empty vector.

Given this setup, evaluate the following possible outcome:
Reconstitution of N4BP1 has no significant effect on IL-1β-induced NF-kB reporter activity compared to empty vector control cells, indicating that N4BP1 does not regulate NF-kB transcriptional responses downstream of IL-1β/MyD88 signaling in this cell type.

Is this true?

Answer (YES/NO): NO